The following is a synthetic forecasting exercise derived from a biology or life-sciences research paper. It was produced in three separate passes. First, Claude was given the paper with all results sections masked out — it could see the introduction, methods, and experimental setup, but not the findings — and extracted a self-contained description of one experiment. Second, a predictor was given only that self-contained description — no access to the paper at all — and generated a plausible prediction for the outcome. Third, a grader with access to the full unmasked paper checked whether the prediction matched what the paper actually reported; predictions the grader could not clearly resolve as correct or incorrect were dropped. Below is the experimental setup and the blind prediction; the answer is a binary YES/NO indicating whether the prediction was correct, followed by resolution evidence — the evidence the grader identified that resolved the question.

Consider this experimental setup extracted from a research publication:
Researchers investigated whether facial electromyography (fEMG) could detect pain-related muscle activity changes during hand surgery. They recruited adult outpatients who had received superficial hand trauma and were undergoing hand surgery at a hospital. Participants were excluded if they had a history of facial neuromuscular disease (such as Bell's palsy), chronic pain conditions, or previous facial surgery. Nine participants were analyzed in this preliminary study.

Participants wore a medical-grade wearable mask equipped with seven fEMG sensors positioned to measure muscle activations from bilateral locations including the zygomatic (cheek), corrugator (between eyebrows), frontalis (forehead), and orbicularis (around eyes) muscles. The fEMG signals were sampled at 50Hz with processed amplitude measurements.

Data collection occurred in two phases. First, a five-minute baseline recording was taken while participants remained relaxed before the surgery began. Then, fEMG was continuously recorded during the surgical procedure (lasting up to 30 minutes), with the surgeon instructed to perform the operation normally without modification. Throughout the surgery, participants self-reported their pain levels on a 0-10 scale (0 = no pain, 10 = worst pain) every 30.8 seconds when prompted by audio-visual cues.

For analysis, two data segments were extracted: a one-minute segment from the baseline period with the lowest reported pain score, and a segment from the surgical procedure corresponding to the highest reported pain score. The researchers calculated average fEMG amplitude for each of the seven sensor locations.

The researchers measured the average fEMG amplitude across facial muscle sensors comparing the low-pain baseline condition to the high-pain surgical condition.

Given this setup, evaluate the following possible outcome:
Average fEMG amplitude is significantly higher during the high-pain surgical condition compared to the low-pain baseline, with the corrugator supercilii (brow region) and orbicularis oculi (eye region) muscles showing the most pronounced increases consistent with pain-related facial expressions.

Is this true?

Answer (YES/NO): NO